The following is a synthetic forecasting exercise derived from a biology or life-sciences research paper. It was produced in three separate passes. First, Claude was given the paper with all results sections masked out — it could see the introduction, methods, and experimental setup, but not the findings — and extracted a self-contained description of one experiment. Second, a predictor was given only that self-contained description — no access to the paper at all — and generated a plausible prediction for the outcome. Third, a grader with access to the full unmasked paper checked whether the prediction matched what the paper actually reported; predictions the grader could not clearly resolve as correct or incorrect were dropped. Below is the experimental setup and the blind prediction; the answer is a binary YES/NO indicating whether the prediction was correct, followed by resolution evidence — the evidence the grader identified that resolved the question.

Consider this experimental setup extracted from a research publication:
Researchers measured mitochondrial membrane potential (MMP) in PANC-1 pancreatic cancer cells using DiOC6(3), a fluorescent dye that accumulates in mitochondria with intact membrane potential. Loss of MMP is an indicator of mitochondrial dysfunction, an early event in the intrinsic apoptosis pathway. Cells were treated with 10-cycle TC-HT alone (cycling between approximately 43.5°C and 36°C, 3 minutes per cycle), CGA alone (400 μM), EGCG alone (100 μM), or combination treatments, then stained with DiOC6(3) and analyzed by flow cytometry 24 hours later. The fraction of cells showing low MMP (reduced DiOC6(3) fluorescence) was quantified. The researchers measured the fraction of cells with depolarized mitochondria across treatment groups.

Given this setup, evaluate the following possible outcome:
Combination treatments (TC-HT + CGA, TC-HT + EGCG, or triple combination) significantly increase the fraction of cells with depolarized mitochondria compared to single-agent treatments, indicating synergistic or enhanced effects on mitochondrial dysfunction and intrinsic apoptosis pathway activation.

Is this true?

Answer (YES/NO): YES